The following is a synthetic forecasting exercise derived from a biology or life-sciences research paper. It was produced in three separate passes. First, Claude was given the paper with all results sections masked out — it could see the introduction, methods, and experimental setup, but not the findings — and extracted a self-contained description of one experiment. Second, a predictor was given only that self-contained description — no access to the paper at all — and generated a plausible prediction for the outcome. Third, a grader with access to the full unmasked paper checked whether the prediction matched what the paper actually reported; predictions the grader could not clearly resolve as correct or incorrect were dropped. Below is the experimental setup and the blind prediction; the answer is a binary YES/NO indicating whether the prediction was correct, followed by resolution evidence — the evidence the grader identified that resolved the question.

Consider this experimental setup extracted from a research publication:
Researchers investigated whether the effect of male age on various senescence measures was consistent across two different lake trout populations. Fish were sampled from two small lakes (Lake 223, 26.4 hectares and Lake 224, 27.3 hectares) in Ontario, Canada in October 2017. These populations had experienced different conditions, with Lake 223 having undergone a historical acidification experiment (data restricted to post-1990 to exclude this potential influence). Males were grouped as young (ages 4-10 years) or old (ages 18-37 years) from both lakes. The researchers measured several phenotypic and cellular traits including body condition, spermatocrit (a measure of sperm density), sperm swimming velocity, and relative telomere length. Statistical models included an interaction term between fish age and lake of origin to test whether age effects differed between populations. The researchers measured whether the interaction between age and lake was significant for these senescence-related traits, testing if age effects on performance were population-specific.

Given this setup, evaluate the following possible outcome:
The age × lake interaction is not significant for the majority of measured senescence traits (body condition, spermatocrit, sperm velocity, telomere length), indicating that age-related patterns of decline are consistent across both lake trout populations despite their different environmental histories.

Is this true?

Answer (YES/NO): YES